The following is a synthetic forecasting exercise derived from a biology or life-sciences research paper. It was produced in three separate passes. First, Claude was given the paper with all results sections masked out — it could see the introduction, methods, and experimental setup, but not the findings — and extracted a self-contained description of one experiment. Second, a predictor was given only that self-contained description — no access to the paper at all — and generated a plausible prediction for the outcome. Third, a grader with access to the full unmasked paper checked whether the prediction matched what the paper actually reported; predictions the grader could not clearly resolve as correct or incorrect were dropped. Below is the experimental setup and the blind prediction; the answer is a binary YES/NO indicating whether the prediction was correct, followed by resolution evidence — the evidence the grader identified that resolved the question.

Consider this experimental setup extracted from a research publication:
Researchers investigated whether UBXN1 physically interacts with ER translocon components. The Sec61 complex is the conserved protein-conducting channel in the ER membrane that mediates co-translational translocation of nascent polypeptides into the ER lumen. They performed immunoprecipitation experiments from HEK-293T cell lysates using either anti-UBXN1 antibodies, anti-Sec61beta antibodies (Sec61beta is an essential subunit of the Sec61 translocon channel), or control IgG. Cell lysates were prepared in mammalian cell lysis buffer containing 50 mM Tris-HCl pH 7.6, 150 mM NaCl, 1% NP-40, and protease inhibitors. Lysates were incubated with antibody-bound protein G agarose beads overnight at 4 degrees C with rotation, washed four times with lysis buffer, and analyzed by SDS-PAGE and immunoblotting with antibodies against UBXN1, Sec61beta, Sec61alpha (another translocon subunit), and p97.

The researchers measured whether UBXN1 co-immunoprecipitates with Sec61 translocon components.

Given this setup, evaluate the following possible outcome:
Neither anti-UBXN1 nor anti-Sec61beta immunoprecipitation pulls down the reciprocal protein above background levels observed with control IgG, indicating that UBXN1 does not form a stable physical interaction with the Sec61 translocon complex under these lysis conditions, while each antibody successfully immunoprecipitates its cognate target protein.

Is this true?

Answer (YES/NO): YES